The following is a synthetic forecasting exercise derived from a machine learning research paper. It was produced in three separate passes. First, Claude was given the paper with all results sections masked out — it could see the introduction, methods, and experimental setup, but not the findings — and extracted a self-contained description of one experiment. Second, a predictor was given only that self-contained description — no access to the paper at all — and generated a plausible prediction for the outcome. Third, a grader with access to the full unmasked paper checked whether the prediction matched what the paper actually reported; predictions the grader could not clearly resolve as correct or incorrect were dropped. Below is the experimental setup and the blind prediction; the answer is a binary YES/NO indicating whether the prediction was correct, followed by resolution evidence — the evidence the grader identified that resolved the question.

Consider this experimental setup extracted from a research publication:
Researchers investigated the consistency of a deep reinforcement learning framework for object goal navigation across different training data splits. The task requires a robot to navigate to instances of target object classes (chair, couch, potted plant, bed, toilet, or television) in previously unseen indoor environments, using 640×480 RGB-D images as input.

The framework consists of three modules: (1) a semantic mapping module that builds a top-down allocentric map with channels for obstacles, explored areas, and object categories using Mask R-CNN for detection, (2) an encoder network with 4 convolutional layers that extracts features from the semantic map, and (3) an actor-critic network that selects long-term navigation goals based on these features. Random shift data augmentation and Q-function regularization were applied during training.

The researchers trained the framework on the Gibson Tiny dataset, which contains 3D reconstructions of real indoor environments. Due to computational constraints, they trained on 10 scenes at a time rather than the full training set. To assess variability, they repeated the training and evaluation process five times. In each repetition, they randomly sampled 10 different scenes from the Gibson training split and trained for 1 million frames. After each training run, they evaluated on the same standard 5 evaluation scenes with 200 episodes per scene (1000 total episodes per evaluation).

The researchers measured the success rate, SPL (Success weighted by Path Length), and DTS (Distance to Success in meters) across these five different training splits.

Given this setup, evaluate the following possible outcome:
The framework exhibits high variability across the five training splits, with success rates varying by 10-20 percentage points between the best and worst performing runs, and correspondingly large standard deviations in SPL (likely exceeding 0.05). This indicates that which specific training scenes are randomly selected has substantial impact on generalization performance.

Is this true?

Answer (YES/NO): NO